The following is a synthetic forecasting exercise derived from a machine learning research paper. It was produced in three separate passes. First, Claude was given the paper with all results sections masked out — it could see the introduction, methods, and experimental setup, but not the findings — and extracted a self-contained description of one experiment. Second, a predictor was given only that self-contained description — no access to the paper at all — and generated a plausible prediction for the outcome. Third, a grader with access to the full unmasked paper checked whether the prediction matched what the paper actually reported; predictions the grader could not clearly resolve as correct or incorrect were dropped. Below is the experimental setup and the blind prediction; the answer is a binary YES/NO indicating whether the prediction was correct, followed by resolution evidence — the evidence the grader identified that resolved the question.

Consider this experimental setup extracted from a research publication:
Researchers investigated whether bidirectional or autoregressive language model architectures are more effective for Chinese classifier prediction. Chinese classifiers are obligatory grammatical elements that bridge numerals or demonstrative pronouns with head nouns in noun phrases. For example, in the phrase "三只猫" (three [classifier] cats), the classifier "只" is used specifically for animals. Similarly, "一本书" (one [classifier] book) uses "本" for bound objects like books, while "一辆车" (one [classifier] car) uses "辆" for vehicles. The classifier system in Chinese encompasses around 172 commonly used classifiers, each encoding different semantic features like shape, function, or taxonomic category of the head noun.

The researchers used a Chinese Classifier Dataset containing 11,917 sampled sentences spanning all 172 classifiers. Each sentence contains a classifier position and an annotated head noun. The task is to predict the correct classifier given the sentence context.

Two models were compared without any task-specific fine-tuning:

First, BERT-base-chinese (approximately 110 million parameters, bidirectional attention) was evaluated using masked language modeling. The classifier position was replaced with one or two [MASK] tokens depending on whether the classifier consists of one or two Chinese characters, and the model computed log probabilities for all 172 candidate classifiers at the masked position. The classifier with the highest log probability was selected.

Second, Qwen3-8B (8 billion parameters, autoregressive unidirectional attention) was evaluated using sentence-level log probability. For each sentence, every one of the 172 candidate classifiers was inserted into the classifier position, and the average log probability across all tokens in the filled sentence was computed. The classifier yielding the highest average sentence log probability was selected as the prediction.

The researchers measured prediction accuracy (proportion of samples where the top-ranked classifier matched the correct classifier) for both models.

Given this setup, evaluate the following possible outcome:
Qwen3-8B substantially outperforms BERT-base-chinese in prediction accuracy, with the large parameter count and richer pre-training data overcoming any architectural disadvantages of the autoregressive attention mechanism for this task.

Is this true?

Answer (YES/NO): NO